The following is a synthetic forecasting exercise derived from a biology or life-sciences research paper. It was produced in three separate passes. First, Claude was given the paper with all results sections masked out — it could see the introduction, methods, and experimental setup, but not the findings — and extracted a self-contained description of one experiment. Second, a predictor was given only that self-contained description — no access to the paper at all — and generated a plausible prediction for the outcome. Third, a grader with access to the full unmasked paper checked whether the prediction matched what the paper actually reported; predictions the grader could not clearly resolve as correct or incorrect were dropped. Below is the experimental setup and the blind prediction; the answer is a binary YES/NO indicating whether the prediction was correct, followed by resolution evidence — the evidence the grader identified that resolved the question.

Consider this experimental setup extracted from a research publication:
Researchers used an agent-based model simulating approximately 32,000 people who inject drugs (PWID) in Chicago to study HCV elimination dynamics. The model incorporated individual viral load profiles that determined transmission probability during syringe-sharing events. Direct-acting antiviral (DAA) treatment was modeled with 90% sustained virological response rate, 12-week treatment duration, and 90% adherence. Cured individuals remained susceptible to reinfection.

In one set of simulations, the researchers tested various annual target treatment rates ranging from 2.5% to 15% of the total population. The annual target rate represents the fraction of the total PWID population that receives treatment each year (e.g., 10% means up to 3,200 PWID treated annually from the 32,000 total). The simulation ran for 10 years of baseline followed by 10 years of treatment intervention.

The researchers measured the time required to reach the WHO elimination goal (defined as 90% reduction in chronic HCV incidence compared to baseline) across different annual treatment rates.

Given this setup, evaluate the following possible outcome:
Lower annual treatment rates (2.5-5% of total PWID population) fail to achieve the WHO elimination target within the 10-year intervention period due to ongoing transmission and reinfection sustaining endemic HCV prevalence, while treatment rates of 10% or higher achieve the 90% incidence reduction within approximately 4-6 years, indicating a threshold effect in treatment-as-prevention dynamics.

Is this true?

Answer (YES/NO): NO